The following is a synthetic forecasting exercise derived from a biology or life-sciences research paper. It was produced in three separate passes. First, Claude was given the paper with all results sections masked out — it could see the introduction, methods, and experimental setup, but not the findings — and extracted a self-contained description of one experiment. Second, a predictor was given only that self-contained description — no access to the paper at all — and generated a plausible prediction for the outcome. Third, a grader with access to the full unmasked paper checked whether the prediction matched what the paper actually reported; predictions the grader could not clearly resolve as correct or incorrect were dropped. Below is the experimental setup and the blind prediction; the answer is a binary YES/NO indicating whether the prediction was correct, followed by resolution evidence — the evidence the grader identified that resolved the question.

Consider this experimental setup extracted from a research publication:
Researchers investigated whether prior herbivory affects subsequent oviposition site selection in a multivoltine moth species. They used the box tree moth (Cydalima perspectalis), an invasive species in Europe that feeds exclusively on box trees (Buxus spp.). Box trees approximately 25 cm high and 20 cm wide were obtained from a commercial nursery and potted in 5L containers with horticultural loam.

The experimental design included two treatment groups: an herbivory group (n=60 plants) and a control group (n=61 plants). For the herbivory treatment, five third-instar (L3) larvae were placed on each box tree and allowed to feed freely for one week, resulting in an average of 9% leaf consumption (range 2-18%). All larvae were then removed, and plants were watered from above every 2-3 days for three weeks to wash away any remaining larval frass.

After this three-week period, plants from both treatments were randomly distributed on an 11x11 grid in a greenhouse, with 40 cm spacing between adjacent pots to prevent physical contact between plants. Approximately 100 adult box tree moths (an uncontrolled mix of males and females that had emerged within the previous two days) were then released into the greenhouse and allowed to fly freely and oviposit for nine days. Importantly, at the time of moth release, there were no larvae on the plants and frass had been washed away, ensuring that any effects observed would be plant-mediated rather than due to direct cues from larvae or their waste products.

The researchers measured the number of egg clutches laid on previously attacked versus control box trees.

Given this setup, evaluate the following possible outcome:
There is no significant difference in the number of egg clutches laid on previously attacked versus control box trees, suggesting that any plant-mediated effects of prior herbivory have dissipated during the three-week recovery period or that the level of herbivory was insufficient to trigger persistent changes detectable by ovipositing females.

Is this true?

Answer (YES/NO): YES